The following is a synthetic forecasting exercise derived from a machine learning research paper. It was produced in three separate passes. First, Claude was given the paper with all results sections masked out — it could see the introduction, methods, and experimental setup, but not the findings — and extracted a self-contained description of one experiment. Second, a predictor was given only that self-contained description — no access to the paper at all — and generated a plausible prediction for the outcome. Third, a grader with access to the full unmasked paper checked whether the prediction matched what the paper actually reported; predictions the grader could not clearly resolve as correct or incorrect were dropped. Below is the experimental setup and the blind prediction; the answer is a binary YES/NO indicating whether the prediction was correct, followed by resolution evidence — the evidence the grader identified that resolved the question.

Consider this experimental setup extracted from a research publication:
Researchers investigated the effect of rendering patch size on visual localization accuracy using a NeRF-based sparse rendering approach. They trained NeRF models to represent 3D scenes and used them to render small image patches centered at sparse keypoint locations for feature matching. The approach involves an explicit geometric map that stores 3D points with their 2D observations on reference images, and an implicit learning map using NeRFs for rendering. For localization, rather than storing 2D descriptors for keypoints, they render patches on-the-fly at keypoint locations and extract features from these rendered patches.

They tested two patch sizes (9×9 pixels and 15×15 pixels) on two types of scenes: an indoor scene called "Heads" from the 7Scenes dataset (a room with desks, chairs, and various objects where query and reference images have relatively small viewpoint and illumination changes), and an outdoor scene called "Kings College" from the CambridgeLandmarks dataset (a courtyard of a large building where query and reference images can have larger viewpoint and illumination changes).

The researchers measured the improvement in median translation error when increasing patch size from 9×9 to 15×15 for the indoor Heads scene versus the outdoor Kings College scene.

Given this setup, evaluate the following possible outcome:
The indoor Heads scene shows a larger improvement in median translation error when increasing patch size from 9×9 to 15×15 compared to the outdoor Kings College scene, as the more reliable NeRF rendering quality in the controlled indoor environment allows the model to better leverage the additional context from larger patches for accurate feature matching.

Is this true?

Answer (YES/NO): NO